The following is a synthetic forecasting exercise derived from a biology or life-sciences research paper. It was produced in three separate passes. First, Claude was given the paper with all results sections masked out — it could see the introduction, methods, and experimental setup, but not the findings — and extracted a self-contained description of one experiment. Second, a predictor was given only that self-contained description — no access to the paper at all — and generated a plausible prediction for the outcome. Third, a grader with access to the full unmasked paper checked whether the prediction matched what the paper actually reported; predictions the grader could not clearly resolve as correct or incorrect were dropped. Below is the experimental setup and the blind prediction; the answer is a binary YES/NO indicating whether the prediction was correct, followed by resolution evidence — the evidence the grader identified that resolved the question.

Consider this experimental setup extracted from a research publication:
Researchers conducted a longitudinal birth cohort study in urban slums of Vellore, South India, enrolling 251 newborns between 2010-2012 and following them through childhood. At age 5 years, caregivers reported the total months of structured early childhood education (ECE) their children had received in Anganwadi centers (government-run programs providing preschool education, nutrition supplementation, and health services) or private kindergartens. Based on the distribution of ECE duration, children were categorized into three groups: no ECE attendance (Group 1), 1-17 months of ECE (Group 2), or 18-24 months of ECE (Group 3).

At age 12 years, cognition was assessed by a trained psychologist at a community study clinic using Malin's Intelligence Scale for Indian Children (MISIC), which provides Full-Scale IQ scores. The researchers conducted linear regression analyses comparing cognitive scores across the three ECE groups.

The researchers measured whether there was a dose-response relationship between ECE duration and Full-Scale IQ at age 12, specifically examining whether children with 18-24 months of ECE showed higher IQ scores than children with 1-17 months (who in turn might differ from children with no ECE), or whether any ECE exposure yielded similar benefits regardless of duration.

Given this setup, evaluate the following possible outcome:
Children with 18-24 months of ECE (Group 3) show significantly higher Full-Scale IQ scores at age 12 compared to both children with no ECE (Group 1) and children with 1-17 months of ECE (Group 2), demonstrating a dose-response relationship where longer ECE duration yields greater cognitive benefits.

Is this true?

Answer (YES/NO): NO